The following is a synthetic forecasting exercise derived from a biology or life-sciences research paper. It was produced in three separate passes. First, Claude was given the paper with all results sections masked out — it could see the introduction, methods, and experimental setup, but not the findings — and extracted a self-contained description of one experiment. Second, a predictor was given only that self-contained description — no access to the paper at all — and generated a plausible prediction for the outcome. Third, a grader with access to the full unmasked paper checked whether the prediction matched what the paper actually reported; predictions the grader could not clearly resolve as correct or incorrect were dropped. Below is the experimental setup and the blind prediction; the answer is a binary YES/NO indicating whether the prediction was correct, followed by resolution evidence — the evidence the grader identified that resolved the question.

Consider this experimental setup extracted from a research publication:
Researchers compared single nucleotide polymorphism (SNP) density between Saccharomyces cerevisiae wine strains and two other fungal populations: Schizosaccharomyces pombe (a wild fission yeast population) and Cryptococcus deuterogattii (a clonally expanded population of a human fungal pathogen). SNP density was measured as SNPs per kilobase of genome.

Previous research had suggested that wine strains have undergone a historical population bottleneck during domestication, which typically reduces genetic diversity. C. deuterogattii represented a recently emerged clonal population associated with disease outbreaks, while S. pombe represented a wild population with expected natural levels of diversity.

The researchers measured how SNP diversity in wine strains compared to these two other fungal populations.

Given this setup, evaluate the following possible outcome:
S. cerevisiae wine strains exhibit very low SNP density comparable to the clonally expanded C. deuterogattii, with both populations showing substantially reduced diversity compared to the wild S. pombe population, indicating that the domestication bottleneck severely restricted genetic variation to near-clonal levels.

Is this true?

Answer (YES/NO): NO